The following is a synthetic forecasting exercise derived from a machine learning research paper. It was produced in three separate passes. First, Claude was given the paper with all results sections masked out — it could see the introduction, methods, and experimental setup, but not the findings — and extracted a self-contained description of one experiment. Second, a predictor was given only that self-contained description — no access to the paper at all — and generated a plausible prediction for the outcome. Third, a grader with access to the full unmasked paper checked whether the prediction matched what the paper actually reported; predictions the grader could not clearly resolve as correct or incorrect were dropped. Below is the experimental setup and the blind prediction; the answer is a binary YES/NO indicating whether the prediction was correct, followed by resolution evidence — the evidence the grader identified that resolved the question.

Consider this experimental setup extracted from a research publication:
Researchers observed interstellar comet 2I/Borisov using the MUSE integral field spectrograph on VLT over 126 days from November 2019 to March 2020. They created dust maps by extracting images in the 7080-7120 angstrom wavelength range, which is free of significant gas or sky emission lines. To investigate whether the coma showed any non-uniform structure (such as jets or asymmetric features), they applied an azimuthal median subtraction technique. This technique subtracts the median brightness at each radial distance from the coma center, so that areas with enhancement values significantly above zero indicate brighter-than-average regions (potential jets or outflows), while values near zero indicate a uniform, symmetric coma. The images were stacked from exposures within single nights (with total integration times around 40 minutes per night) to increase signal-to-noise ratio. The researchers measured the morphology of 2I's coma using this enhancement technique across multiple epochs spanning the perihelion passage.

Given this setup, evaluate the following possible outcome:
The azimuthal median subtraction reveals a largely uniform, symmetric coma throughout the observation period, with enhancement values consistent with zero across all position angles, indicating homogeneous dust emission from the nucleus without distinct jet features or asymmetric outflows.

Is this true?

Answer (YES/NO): NO